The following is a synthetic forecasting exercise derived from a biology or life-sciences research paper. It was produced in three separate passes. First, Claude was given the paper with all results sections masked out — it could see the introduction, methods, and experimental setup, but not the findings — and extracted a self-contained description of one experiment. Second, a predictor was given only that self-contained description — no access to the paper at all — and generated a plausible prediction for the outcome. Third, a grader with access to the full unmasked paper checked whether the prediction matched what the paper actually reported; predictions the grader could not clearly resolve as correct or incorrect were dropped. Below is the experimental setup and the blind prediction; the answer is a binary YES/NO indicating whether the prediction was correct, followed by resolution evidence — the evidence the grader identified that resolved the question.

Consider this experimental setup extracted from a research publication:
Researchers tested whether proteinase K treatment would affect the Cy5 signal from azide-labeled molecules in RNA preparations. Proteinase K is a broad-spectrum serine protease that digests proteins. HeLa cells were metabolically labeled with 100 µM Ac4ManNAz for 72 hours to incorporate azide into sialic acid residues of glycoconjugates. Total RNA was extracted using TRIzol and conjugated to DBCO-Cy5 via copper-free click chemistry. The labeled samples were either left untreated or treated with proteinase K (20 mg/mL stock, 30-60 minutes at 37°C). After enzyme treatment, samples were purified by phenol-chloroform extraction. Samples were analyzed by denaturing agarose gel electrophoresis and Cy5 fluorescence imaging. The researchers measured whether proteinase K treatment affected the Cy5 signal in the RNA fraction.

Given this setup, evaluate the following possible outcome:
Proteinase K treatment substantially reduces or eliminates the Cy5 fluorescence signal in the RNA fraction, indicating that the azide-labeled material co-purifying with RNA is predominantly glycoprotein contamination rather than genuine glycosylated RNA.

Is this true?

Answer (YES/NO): NO